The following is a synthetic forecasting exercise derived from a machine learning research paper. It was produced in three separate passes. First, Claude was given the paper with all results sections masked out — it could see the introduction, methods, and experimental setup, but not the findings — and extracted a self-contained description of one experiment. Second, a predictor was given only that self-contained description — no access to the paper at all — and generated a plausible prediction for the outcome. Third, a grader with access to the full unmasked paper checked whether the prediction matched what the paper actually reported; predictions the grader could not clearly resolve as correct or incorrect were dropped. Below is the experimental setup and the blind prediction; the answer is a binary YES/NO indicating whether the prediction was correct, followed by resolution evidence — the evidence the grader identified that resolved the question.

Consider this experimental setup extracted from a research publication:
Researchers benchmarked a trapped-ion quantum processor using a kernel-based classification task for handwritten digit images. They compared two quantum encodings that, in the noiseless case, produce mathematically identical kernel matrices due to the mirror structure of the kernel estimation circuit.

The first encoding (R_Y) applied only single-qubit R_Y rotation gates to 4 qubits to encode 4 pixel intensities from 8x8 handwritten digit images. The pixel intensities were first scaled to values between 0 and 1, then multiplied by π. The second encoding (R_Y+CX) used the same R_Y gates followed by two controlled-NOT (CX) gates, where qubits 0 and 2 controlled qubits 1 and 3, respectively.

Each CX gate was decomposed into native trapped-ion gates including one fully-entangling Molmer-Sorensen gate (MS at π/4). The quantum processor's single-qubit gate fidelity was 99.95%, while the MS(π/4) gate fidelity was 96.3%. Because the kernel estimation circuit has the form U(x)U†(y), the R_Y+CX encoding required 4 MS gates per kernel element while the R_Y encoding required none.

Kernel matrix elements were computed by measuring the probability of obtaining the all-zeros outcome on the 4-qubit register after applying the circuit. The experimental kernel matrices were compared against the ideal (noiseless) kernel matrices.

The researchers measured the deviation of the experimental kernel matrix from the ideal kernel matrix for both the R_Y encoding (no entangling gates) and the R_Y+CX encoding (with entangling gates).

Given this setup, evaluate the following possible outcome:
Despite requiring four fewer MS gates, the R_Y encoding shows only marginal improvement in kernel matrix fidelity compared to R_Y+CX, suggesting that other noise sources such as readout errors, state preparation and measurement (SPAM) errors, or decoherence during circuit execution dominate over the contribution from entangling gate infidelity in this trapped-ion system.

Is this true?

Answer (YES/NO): NO